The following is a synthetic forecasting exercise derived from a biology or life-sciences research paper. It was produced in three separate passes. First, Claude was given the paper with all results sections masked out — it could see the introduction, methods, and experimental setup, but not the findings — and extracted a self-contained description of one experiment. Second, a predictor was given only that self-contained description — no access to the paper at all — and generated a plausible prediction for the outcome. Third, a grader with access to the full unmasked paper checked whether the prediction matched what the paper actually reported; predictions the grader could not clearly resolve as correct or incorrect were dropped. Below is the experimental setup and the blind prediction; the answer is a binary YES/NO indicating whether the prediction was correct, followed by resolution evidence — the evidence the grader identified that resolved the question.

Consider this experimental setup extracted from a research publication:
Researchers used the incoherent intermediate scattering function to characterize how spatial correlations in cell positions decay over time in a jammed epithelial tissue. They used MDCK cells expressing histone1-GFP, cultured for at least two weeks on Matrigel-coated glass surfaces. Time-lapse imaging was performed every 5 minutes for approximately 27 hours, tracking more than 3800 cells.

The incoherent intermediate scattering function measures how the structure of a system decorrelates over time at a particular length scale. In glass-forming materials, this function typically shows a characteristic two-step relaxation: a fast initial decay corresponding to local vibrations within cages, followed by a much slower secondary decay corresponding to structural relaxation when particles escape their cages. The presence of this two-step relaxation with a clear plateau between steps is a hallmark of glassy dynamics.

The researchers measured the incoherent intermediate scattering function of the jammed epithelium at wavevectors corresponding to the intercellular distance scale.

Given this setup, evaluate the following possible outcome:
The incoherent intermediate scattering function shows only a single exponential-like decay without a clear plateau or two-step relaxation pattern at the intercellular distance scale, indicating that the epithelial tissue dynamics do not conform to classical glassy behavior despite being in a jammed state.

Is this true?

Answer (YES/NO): YES